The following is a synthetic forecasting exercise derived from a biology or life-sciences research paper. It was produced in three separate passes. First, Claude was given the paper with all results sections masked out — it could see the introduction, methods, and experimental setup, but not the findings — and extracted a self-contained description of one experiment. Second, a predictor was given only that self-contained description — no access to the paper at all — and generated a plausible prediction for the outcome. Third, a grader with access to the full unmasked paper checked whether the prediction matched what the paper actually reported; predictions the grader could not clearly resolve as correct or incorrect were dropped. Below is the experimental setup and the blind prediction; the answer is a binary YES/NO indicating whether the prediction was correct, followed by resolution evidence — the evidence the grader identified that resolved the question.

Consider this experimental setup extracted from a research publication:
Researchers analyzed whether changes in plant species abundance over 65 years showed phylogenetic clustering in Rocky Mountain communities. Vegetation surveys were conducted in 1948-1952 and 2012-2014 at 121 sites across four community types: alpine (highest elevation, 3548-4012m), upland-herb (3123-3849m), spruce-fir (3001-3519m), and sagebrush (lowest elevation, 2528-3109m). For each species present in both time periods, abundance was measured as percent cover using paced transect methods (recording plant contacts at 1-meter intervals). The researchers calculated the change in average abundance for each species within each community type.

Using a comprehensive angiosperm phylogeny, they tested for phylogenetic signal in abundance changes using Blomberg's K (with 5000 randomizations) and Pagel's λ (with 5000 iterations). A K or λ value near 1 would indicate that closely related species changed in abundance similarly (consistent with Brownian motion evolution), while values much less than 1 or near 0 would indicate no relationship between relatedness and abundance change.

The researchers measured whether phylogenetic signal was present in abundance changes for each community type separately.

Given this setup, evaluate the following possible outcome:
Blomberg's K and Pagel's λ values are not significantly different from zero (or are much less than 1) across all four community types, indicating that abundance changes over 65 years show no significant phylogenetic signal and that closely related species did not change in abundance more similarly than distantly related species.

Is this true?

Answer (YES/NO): YES